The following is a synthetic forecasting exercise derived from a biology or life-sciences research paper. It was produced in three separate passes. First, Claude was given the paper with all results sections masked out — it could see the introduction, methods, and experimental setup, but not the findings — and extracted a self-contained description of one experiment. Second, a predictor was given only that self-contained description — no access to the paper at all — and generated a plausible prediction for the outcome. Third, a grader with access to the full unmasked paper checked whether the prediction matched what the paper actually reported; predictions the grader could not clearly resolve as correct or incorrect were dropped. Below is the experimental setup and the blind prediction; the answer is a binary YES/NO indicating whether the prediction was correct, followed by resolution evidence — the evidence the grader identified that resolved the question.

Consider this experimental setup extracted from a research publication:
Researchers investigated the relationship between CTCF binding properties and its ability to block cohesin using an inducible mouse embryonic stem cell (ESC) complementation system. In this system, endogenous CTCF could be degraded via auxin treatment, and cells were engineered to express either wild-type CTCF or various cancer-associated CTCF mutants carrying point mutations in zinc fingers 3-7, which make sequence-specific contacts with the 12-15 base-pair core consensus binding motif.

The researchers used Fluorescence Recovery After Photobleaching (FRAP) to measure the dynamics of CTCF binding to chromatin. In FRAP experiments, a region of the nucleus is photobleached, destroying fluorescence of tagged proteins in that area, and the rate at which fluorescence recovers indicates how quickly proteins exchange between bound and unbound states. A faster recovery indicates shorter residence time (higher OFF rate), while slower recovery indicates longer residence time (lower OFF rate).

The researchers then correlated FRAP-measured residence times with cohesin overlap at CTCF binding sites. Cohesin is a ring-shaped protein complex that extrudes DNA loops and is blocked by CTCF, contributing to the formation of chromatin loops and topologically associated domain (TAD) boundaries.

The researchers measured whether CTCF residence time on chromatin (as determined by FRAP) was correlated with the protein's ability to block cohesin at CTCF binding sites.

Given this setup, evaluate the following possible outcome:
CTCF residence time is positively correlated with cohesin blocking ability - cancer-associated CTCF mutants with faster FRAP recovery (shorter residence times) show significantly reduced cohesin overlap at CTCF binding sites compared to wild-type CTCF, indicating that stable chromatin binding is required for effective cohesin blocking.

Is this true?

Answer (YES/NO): YES